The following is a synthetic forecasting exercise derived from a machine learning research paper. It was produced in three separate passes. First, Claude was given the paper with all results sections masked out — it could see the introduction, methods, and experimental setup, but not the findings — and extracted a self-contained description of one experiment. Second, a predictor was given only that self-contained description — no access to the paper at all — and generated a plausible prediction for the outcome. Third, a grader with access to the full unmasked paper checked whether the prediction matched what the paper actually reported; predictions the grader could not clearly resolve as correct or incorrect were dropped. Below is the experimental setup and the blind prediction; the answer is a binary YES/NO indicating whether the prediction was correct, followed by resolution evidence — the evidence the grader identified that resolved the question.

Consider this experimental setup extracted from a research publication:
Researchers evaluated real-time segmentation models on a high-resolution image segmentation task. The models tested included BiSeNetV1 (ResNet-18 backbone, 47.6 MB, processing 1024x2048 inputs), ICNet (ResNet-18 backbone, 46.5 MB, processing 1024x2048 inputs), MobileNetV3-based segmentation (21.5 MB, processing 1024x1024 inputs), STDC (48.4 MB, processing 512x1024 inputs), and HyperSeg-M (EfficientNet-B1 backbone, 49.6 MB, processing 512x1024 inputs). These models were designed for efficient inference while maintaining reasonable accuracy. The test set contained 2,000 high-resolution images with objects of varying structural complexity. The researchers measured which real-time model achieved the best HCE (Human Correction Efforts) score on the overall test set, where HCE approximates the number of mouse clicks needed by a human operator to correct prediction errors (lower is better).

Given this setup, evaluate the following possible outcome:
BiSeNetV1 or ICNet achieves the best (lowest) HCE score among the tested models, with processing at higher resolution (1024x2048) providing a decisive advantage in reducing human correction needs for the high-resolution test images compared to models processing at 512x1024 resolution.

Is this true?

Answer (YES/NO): NO